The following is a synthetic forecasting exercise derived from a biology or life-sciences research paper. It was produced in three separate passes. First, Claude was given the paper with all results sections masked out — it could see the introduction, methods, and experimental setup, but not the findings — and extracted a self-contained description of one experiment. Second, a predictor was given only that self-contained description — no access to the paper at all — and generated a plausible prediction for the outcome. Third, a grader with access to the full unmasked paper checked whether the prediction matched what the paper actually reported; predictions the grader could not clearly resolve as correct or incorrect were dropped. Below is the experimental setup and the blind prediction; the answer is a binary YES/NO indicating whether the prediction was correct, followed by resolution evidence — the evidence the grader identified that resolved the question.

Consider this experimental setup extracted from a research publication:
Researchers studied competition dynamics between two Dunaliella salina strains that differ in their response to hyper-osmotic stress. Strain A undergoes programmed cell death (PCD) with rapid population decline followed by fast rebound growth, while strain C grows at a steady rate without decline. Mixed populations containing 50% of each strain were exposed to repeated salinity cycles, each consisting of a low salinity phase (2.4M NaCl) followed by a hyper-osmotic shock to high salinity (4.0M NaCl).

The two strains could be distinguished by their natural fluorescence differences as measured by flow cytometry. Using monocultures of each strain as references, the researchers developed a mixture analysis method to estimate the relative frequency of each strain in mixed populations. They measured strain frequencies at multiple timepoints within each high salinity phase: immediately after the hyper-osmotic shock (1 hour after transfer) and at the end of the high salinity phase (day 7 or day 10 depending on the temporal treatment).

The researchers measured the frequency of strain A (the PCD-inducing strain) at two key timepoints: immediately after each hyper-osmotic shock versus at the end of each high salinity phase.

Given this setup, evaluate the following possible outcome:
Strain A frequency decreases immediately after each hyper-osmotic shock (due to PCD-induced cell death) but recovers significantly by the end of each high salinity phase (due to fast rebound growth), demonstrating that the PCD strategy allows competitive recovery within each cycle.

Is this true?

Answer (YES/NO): YES